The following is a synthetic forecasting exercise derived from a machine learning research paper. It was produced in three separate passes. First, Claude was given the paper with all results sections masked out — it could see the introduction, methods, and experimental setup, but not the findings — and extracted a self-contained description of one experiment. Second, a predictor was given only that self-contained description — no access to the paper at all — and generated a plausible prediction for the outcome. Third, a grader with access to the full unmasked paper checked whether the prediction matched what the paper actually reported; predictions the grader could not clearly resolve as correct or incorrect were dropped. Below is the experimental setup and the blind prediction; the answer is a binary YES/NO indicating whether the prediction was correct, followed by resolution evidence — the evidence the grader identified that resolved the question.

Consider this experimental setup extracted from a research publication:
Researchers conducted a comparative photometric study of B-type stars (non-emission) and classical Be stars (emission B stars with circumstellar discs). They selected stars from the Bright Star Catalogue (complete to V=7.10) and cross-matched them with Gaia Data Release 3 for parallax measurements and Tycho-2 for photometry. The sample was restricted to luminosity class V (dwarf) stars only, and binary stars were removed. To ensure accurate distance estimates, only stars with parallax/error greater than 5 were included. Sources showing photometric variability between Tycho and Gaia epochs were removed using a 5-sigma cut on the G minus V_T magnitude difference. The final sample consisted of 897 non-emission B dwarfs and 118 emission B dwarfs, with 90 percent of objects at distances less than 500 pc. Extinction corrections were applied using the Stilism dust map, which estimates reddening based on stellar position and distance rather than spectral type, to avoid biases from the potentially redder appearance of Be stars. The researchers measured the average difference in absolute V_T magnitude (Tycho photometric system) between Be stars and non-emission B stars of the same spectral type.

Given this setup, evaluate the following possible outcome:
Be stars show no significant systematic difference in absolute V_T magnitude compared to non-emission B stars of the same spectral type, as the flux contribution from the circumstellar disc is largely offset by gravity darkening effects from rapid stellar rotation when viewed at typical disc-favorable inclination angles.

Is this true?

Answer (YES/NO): NO